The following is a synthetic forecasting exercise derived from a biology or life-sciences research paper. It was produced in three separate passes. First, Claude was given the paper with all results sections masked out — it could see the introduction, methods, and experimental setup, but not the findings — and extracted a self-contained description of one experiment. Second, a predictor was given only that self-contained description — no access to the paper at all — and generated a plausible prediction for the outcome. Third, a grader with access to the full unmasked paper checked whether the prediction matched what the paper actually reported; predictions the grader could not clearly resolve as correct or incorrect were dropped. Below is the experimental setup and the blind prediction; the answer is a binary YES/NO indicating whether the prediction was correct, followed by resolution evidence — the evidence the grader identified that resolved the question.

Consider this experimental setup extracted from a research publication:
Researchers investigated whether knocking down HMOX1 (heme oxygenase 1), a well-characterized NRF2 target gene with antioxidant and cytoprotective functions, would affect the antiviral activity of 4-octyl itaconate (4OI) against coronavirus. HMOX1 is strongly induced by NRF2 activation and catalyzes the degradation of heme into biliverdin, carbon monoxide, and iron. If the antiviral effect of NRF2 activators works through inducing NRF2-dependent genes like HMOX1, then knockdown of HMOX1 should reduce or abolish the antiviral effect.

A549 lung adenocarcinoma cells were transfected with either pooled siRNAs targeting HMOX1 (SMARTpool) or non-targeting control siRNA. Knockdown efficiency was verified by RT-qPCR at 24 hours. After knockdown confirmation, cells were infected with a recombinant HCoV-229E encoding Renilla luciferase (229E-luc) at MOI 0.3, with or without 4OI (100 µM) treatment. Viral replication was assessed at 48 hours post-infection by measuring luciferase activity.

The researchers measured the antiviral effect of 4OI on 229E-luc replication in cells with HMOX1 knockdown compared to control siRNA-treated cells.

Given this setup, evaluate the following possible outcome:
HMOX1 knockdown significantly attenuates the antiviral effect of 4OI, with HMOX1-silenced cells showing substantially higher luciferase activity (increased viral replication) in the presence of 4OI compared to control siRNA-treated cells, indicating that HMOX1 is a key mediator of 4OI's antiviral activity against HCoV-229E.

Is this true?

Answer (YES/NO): NO